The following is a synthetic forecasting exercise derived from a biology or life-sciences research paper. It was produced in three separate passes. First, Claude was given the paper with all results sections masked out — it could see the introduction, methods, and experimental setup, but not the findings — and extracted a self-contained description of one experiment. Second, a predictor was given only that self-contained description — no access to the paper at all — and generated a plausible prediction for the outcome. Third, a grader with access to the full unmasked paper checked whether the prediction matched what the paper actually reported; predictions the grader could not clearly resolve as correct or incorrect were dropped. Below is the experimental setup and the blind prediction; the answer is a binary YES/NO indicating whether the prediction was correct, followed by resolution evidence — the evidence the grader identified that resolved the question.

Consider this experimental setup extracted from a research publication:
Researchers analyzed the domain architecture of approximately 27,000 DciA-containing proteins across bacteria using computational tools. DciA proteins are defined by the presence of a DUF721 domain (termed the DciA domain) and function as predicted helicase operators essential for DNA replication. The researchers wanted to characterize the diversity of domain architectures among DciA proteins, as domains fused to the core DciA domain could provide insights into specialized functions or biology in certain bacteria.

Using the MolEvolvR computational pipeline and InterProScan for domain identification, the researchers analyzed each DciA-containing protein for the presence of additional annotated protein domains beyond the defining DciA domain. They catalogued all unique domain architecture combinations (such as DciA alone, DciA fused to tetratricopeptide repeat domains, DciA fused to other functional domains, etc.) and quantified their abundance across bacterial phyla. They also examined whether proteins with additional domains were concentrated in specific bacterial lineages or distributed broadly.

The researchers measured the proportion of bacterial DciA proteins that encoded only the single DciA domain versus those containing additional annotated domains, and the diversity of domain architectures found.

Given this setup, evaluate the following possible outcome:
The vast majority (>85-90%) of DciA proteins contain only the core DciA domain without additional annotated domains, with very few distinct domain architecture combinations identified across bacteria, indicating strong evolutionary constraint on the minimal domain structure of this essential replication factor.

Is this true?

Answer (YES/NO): YES